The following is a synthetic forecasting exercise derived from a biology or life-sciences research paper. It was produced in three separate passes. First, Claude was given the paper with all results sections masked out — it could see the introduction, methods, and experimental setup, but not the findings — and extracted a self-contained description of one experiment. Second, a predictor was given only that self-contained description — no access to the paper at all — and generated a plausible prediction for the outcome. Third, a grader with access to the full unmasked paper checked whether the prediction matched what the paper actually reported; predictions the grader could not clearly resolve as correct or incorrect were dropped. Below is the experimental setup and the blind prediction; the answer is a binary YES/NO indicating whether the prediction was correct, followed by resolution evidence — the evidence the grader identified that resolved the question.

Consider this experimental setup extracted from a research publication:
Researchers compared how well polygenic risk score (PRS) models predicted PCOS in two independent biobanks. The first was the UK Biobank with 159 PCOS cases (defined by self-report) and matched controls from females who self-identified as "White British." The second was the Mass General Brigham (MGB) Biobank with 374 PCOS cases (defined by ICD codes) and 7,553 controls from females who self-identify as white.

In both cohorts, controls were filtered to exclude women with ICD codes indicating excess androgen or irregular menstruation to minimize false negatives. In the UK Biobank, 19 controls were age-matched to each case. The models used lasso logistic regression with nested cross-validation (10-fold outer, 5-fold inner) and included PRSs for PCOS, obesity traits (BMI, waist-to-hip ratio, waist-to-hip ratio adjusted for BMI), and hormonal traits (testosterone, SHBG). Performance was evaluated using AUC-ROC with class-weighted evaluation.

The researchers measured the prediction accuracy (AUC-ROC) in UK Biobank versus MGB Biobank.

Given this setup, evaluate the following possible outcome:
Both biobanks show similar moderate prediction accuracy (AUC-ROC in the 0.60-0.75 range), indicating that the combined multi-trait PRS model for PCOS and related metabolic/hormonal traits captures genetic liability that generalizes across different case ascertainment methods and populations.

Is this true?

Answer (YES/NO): NO